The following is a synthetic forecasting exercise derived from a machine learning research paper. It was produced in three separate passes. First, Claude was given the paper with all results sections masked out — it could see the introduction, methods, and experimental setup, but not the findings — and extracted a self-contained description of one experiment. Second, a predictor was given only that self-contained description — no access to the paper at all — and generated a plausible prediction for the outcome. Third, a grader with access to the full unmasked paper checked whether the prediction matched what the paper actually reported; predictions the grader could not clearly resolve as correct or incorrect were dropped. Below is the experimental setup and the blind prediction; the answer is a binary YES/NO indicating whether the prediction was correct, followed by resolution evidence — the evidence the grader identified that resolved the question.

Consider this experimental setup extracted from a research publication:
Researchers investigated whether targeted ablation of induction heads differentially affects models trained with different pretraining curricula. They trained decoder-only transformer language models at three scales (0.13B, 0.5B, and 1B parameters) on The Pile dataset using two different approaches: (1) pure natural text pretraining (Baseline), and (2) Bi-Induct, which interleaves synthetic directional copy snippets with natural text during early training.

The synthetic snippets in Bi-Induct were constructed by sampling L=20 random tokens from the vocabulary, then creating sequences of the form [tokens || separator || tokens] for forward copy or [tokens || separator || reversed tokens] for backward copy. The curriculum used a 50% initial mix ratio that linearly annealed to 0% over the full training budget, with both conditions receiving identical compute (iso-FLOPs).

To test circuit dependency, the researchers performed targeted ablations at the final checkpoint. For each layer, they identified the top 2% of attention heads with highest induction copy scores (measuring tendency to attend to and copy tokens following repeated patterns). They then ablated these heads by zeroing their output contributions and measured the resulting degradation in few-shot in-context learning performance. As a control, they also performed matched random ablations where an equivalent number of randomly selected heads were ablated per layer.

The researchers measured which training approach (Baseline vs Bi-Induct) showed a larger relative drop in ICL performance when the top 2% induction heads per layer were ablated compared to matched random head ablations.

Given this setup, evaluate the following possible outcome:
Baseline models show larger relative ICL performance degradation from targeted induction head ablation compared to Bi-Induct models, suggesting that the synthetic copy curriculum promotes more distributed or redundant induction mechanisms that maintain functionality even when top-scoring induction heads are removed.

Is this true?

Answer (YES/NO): YES